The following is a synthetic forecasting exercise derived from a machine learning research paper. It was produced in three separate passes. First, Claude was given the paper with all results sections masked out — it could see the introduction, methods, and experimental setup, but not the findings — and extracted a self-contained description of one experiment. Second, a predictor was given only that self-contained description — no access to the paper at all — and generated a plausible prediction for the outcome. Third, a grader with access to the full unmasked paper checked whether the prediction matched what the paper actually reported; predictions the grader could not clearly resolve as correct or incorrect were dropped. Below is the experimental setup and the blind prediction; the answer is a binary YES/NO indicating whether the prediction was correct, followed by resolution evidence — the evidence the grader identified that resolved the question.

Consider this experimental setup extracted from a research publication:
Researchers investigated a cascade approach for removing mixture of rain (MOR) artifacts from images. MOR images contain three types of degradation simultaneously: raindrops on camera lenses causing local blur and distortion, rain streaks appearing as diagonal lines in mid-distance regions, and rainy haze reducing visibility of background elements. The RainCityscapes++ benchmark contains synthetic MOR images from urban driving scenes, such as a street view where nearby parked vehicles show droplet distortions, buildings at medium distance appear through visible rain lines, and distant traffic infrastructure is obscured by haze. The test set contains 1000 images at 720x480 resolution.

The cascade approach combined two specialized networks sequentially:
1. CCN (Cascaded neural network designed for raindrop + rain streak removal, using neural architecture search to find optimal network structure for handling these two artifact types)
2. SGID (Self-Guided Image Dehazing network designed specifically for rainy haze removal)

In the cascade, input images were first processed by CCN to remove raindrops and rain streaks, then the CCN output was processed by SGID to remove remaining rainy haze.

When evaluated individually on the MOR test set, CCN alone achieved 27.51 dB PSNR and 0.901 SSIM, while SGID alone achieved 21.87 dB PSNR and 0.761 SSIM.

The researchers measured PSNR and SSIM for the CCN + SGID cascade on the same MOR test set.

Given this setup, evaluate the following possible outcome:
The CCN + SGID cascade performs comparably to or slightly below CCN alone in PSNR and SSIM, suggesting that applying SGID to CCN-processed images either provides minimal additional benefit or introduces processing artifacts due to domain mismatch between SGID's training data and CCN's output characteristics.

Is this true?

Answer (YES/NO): NO